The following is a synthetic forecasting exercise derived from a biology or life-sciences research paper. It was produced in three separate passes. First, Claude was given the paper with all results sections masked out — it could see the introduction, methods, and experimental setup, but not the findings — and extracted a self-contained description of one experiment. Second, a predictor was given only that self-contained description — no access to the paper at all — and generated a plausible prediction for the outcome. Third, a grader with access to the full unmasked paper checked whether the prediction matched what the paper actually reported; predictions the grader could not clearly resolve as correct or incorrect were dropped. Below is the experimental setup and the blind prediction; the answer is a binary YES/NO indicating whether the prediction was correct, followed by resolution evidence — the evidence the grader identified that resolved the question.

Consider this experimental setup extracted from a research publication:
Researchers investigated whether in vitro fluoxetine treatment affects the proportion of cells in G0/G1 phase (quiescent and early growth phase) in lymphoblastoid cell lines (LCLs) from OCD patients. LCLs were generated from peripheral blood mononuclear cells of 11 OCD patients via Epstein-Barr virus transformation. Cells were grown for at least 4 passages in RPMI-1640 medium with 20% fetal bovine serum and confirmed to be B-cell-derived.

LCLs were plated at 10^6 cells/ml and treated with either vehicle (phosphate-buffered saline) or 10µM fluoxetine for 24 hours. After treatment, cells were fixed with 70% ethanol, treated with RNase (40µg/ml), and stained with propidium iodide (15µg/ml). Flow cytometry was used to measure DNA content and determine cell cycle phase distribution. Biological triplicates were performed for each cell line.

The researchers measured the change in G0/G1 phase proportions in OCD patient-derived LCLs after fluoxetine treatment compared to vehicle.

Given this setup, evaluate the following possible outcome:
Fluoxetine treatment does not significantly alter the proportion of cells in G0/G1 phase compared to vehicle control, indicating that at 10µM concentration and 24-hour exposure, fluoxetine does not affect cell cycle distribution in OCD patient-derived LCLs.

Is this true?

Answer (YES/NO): NO